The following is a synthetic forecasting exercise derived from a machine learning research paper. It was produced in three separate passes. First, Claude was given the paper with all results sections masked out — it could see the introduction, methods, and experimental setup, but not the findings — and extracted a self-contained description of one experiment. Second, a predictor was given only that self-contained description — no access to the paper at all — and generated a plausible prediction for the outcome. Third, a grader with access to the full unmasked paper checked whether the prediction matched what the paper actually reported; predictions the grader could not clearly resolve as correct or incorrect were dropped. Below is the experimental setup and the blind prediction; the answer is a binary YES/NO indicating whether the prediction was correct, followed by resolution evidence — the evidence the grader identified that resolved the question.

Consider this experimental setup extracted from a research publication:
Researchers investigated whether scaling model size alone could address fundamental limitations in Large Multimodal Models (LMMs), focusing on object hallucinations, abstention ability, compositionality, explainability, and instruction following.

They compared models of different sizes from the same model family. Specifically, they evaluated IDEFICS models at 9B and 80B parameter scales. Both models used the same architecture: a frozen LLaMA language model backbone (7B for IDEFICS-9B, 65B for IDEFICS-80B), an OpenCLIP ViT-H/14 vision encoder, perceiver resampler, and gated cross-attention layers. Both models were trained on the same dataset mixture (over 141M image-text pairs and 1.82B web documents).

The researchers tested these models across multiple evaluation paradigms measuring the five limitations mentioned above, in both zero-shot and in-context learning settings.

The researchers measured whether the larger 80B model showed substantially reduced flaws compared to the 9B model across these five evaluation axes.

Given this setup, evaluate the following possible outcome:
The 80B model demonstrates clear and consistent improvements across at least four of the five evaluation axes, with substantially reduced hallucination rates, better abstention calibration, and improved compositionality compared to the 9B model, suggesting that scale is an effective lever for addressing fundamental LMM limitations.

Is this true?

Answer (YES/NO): NO